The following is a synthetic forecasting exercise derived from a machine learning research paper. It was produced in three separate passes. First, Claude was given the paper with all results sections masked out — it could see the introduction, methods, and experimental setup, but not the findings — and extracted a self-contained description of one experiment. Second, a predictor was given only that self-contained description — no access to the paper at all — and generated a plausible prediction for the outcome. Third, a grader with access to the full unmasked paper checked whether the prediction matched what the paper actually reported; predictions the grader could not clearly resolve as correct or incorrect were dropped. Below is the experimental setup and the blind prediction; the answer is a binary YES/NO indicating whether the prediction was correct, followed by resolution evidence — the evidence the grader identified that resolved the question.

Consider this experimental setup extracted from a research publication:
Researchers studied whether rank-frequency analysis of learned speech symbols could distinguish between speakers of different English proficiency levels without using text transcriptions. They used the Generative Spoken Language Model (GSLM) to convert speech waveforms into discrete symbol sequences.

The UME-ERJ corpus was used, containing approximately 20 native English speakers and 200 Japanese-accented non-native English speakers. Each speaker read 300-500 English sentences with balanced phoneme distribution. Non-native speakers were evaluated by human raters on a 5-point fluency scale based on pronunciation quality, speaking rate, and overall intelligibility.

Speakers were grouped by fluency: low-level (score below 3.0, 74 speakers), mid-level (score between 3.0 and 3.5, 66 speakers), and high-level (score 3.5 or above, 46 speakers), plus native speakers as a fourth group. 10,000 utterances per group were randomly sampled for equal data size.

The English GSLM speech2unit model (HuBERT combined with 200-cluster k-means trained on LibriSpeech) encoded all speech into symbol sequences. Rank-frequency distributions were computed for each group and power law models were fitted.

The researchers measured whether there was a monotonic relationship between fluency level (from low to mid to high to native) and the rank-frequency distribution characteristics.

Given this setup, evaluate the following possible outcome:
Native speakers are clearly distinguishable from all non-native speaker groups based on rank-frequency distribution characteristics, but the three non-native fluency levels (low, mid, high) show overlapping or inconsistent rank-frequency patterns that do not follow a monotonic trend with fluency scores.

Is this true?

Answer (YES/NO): NO